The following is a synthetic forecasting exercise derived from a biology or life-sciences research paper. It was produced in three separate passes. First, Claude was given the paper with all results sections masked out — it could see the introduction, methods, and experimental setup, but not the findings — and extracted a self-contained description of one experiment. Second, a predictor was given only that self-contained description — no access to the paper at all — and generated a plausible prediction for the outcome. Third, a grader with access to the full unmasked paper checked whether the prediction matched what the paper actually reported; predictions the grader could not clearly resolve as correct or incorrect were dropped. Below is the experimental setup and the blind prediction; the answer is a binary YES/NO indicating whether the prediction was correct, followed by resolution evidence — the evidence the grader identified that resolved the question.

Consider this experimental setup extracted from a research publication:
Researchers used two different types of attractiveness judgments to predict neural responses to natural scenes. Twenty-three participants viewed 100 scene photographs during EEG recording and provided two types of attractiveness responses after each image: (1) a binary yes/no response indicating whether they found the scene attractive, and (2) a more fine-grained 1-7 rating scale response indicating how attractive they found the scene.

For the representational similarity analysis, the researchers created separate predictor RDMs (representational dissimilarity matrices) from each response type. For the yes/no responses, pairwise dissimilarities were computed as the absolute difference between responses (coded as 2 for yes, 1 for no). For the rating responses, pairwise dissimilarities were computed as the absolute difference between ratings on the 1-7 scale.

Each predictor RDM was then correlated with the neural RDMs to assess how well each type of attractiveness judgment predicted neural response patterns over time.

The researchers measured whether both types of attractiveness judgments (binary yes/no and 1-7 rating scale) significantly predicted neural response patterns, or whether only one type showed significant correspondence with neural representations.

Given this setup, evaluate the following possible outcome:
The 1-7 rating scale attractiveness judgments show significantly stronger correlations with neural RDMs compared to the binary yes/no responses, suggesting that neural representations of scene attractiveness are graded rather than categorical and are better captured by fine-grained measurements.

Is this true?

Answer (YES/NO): NO